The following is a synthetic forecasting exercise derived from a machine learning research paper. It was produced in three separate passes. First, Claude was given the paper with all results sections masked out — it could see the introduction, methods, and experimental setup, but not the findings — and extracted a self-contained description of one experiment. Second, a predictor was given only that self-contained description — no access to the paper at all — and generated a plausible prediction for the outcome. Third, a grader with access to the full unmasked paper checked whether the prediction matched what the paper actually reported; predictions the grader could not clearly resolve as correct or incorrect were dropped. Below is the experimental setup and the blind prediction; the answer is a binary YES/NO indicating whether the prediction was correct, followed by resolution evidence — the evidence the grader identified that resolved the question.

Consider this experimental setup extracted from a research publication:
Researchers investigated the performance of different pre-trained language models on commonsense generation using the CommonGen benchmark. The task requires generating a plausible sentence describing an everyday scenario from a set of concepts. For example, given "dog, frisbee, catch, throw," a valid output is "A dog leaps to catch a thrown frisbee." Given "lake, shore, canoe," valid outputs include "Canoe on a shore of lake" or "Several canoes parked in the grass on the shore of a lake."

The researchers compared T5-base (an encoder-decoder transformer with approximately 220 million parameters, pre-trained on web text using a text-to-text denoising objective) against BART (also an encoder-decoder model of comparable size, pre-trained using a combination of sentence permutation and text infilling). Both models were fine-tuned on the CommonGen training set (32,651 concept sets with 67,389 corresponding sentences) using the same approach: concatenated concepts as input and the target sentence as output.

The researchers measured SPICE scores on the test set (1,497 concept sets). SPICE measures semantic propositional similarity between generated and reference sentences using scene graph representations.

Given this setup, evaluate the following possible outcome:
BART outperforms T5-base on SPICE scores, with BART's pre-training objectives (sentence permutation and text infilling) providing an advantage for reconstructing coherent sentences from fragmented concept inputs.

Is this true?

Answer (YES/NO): YES